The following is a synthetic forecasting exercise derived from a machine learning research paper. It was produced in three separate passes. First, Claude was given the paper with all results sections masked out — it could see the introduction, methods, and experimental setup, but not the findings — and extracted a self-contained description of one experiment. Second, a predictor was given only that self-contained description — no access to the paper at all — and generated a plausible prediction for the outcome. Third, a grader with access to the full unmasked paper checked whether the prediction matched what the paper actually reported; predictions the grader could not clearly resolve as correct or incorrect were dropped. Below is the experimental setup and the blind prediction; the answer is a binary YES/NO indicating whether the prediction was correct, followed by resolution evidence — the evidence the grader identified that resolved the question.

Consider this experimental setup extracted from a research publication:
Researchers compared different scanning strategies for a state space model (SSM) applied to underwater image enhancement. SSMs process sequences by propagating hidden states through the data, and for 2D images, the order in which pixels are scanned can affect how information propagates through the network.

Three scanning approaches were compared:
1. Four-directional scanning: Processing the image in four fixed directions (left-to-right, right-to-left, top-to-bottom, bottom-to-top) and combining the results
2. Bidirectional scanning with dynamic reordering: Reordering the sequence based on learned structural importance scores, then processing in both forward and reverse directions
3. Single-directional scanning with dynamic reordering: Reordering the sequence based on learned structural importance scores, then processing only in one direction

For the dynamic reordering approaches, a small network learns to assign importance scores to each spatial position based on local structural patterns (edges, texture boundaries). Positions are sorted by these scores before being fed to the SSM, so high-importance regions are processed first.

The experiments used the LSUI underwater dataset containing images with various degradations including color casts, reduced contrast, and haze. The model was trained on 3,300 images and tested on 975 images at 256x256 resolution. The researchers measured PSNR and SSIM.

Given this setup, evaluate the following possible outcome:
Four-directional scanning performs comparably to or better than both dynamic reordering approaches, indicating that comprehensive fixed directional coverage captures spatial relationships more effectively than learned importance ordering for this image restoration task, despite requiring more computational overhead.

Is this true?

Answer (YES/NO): NO